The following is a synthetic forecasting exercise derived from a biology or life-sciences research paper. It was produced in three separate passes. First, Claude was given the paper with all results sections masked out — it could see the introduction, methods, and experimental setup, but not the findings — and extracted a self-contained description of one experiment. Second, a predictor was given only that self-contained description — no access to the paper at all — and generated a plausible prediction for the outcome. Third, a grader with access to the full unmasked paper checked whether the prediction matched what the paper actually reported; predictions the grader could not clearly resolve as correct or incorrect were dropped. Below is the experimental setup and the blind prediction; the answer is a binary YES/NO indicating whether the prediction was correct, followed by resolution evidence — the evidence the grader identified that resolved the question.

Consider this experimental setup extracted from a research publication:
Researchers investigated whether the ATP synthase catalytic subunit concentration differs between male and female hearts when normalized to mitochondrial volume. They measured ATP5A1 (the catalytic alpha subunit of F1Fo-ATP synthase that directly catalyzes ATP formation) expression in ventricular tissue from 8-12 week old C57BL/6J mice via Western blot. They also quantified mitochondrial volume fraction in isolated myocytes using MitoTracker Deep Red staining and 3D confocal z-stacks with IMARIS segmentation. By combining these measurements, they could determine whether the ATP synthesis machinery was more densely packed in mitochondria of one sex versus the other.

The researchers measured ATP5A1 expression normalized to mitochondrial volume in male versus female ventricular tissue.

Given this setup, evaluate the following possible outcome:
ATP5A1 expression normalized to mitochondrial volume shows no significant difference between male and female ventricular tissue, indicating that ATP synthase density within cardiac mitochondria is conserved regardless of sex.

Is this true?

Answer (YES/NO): NO